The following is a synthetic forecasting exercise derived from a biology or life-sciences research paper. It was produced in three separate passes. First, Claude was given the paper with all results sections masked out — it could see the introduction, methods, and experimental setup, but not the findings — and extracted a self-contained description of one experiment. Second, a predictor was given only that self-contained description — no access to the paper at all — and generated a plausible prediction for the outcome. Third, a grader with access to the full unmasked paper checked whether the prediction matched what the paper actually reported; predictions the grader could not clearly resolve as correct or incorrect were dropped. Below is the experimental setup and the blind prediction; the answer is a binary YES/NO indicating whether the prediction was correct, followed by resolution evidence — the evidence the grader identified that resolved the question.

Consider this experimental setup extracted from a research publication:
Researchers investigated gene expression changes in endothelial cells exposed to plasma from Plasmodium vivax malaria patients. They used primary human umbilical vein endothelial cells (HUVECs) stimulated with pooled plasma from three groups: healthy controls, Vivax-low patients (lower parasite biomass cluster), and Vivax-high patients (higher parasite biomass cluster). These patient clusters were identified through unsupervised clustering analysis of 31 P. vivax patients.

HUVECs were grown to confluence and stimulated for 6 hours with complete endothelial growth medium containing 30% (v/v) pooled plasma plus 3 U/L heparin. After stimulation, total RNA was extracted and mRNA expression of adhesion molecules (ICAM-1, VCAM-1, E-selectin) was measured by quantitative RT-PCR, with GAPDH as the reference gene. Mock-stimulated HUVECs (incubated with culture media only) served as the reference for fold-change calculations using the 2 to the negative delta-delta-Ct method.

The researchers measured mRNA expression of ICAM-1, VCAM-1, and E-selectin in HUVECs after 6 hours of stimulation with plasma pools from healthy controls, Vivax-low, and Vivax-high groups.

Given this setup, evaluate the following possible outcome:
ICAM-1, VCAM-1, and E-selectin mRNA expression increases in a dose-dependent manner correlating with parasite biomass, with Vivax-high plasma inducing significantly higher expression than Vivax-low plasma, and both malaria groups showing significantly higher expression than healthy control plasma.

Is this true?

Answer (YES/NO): NO